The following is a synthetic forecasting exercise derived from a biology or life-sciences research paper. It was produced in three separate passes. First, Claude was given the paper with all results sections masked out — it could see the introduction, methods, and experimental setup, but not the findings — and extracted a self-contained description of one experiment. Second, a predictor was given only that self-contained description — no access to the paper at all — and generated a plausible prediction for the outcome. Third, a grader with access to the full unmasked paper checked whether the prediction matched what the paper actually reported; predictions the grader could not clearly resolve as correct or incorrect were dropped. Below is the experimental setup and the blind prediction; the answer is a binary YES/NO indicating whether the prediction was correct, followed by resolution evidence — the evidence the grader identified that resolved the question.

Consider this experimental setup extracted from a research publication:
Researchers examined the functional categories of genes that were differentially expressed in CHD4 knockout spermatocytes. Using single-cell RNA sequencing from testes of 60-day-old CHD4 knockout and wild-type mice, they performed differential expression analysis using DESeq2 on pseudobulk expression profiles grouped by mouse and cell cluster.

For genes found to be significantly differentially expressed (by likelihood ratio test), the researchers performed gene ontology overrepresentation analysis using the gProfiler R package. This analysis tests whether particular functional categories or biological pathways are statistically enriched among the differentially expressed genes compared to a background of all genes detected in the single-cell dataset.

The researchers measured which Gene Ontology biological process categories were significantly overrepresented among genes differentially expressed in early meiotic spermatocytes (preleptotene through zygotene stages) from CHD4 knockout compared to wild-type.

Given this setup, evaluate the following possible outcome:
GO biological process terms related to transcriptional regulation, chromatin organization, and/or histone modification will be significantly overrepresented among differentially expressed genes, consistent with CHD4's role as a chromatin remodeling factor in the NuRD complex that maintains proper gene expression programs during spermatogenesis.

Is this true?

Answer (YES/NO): YES